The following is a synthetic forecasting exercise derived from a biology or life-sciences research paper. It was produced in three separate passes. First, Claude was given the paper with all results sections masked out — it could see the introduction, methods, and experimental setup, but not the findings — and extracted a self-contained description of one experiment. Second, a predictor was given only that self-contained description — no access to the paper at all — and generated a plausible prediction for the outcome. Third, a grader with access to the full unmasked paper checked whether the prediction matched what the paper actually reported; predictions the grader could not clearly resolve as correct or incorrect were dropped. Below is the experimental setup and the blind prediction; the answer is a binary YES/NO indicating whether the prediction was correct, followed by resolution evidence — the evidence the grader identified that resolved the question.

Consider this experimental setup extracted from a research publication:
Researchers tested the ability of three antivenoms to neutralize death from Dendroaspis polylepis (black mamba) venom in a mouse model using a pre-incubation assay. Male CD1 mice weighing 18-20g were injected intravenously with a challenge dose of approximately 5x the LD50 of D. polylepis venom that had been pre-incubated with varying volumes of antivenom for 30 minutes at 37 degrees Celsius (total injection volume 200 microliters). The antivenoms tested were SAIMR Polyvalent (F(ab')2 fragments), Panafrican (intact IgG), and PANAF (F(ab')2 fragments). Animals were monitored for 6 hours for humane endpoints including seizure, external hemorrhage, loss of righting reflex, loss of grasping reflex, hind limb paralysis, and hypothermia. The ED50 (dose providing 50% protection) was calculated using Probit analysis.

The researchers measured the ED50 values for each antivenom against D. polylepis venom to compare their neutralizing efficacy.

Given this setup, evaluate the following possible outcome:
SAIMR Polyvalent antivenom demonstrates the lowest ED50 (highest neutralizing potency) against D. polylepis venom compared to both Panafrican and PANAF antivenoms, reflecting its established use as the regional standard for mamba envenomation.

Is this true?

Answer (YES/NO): YES